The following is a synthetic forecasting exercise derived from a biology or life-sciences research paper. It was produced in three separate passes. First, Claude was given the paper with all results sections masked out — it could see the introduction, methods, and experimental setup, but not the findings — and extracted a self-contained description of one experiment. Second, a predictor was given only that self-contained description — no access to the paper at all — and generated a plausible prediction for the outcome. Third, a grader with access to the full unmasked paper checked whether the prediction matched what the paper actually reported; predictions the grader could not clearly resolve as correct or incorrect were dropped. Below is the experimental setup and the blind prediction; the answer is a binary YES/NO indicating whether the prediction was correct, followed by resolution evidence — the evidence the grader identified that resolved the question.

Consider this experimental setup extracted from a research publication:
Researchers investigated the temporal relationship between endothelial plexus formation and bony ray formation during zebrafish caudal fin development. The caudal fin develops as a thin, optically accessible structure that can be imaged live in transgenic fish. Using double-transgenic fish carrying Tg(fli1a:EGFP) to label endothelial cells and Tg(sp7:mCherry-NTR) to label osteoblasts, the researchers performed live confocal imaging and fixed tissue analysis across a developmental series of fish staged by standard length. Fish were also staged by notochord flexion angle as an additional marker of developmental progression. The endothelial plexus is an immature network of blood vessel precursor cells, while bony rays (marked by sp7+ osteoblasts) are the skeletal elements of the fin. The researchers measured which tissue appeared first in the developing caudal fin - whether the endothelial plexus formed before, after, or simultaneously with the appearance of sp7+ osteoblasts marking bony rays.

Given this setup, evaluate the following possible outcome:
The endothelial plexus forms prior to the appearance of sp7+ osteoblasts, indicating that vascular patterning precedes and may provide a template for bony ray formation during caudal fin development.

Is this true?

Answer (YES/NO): NO